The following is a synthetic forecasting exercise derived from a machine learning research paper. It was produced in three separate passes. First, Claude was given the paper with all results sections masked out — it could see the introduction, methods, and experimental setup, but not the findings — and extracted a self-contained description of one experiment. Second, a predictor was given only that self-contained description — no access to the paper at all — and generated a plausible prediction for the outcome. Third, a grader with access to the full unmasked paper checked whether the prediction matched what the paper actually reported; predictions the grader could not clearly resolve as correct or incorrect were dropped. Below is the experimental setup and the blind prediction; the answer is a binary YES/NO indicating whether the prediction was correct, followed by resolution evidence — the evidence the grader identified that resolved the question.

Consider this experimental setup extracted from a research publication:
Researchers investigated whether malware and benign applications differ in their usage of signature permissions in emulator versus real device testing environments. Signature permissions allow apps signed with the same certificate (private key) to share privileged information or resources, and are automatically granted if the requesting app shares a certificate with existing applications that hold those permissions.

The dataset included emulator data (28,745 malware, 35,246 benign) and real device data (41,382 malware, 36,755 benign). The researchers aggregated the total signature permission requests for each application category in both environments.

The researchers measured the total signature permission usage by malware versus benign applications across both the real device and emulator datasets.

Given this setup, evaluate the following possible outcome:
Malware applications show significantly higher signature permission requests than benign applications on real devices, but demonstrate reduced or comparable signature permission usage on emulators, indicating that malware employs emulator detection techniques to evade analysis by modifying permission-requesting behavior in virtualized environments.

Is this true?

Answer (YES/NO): NO